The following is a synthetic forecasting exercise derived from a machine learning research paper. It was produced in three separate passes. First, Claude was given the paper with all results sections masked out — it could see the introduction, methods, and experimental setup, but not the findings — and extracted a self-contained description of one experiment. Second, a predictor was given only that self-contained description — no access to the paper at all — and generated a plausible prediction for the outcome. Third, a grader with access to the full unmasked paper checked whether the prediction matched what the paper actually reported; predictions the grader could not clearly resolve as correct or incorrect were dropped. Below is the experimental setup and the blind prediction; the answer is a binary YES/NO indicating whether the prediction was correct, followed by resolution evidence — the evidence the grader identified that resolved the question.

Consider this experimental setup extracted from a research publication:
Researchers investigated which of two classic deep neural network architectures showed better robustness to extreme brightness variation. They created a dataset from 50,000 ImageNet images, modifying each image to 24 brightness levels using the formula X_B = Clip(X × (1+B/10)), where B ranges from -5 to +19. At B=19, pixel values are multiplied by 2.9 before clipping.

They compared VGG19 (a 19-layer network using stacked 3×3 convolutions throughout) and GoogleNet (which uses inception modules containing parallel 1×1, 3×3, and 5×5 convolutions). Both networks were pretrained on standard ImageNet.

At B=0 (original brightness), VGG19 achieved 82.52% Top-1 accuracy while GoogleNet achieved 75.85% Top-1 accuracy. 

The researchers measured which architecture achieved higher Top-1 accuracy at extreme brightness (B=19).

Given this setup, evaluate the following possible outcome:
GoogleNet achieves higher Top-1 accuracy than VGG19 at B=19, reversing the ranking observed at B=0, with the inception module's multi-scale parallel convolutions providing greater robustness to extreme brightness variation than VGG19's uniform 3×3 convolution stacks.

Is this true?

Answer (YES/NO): YES